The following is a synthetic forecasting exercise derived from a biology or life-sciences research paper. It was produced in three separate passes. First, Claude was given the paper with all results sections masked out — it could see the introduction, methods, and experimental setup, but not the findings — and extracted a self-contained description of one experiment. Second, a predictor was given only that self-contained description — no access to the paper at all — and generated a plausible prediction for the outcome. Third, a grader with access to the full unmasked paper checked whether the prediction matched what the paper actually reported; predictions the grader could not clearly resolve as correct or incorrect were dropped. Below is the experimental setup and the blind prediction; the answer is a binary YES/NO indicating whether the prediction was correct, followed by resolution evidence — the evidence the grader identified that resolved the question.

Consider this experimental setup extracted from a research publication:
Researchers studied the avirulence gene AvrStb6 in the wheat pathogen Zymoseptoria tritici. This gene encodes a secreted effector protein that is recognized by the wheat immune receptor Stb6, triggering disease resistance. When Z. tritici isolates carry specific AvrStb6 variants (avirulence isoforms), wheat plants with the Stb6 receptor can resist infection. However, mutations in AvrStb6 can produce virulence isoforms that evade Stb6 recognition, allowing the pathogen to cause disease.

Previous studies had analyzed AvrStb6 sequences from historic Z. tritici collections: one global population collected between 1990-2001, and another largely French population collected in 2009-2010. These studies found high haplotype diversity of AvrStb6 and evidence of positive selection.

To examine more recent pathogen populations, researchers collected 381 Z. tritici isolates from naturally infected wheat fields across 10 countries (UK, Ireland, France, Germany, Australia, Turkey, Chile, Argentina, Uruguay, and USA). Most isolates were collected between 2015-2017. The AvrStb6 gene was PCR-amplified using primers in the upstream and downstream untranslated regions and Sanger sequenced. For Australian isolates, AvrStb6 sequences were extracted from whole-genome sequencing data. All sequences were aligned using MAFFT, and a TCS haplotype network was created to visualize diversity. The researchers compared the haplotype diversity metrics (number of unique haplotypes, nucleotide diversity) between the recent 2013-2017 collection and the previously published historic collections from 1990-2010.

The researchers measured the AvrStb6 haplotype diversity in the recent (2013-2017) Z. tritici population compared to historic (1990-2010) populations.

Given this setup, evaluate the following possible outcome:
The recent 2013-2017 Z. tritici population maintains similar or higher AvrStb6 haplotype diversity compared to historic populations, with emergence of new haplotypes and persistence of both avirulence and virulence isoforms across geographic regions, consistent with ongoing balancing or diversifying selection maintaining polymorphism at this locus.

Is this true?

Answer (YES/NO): NO